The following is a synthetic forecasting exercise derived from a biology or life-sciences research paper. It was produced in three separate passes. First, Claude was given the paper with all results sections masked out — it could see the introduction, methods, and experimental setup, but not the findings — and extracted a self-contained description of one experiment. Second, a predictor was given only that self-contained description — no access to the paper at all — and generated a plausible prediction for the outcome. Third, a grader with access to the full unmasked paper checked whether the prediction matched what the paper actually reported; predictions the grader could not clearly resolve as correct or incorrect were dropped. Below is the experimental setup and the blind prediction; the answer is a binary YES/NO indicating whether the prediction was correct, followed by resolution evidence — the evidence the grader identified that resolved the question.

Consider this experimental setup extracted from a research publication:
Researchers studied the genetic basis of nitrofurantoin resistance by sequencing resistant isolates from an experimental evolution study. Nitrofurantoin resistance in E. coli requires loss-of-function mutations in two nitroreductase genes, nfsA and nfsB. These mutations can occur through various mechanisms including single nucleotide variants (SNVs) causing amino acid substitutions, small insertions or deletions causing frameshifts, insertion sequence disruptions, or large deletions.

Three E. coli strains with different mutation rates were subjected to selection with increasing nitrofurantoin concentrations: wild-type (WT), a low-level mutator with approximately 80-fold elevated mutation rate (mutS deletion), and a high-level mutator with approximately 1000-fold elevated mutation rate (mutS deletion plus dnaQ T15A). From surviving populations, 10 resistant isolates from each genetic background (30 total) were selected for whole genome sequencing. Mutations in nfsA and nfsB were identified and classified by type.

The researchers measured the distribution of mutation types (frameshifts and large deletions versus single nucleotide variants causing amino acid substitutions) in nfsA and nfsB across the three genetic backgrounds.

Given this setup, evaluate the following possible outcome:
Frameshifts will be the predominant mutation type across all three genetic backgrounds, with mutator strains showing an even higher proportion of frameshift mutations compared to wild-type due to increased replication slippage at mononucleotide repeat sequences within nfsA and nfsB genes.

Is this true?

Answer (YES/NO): NO